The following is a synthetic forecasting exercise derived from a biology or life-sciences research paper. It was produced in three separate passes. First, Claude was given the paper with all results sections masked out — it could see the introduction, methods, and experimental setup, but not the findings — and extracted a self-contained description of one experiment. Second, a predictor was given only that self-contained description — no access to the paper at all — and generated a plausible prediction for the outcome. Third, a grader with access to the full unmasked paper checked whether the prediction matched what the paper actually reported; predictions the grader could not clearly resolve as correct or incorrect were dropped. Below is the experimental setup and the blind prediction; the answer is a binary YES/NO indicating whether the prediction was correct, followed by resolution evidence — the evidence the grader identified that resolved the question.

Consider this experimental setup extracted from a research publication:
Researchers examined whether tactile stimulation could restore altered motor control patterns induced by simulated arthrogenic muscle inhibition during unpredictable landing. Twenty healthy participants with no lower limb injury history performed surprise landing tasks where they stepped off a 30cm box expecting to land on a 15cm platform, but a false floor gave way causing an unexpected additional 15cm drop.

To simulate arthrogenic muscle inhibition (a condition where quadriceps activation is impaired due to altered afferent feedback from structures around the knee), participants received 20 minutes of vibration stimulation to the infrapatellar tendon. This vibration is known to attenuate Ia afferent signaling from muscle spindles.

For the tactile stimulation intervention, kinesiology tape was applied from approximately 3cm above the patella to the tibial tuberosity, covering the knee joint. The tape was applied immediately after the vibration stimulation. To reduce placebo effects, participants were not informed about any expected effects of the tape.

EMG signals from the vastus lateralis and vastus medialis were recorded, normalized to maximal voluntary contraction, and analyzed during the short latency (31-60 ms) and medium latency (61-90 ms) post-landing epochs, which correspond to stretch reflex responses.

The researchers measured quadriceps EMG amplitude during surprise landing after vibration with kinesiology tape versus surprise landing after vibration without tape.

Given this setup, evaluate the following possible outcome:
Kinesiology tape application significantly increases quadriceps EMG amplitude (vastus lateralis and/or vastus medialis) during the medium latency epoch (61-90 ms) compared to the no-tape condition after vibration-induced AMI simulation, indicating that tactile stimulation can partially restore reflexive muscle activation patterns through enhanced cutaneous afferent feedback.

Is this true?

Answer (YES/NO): YES